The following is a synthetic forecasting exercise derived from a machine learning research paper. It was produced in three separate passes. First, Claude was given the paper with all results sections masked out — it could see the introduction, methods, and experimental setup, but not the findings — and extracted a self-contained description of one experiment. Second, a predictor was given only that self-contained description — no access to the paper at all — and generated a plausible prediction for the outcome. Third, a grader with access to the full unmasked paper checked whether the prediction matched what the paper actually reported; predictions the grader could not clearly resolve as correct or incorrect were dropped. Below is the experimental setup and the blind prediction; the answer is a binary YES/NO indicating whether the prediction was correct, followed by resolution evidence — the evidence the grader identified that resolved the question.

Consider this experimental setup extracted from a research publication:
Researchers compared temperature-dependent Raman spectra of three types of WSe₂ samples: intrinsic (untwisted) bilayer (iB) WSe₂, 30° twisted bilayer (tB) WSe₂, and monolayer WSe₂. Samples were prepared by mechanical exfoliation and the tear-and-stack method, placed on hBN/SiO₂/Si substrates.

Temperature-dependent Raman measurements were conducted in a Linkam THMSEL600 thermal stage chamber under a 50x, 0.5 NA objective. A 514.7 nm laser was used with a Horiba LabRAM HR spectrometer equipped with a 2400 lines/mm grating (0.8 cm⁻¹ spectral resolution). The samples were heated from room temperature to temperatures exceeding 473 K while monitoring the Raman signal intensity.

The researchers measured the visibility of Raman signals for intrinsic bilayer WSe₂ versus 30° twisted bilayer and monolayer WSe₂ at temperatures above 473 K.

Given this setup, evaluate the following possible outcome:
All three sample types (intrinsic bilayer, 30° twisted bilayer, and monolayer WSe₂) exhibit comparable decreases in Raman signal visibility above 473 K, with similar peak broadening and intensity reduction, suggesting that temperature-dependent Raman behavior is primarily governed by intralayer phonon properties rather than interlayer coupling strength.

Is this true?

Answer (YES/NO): NO